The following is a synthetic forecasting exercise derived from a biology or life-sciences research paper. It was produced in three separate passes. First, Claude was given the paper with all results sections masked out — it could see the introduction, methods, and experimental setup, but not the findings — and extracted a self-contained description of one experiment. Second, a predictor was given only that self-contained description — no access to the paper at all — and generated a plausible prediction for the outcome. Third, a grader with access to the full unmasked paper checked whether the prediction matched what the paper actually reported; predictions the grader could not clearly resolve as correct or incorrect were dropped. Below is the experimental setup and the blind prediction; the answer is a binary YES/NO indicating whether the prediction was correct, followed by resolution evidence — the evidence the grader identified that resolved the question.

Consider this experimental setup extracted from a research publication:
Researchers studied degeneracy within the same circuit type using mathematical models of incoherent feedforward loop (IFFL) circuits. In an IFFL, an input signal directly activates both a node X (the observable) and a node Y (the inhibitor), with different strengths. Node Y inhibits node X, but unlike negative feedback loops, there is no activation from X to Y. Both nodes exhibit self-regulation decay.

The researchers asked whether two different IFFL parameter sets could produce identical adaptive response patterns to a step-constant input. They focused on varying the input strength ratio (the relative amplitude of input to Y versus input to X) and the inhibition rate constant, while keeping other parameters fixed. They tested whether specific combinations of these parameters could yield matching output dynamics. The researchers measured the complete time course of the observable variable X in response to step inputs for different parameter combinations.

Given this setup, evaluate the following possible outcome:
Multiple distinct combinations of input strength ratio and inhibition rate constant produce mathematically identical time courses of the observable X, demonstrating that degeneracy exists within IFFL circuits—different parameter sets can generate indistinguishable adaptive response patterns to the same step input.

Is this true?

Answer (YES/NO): YES